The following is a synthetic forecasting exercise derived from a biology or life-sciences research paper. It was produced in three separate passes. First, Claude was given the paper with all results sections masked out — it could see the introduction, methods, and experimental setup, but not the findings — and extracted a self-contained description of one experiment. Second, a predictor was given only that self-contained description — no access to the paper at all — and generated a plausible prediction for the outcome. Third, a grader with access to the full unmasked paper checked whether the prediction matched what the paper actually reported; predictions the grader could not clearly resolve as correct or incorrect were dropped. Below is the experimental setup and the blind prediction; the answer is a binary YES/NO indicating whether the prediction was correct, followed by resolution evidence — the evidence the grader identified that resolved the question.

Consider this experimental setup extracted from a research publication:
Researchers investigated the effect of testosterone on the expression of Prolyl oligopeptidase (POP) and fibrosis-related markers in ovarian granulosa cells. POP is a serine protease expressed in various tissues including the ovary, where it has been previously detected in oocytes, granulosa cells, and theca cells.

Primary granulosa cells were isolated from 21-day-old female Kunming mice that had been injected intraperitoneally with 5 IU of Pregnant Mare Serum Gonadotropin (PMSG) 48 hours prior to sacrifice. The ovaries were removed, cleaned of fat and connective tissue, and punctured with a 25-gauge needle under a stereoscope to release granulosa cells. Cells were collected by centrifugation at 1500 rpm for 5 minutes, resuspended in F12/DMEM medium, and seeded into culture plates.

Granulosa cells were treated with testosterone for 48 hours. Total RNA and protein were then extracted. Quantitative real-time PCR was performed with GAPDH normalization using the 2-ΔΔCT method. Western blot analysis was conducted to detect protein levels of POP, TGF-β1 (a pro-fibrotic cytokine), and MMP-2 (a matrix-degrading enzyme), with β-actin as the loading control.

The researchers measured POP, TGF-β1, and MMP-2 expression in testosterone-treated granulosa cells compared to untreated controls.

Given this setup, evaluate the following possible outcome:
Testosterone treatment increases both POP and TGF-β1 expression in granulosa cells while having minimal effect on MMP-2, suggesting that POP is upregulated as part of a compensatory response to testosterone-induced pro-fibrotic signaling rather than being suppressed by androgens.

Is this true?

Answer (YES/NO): NO